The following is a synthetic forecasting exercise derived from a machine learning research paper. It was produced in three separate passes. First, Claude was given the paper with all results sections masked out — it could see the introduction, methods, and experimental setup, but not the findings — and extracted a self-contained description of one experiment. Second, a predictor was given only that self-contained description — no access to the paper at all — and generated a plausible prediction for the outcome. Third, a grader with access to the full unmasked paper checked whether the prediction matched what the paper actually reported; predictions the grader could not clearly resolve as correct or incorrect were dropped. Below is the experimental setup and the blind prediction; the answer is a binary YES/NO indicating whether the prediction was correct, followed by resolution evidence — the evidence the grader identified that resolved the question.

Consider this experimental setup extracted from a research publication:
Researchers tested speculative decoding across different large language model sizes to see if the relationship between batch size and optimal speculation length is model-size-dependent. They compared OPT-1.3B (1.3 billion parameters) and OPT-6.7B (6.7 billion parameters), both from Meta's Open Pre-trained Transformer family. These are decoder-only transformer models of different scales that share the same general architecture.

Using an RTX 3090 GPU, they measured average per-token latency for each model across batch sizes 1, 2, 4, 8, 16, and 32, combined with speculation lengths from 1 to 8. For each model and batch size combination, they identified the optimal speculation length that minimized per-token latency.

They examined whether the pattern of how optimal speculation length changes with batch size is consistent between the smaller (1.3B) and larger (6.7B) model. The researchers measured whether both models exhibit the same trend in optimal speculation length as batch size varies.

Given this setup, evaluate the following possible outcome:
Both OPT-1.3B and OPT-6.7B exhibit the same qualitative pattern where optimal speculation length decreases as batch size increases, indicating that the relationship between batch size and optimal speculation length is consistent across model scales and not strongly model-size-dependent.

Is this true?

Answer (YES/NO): YES